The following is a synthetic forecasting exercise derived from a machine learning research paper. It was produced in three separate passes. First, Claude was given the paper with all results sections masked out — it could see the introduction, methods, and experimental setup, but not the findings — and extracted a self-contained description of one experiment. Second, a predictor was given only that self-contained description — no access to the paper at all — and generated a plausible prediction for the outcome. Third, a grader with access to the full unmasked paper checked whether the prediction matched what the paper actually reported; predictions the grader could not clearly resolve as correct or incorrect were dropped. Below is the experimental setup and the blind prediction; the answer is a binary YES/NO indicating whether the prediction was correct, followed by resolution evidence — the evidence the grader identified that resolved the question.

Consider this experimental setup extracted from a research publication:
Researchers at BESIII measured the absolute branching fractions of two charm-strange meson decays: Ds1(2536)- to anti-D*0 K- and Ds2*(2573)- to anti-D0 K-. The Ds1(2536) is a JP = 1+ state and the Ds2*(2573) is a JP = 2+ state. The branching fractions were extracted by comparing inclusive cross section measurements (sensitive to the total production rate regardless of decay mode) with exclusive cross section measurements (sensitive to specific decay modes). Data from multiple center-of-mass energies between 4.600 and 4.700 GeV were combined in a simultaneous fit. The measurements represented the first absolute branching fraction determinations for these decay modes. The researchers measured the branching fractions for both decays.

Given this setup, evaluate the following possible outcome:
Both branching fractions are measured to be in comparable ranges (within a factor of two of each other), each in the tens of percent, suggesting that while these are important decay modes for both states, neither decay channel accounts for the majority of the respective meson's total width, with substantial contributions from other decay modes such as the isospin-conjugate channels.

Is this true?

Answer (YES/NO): YES